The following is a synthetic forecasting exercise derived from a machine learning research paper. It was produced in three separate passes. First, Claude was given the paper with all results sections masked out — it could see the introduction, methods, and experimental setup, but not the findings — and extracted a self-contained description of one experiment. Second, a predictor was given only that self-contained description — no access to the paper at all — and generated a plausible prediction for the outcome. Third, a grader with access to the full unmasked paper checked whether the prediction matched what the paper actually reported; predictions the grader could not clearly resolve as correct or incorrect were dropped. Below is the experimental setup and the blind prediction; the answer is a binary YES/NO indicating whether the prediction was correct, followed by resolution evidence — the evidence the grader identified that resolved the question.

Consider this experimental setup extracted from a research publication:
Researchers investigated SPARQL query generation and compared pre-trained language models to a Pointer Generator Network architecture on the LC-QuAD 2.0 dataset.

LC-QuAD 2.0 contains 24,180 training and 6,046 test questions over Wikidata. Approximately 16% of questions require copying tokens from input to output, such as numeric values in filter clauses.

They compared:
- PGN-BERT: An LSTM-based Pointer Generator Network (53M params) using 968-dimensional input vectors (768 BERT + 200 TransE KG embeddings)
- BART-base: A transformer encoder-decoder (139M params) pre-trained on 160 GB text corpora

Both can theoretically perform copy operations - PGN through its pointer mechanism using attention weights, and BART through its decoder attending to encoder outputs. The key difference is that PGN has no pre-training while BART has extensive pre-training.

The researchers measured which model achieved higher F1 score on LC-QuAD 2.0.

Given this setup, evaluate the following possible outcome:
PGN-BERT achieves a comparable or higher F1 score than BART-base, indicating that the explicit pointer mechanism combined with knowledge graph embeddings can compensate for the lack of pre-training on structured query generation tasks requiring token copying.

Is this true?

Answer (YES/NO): YES